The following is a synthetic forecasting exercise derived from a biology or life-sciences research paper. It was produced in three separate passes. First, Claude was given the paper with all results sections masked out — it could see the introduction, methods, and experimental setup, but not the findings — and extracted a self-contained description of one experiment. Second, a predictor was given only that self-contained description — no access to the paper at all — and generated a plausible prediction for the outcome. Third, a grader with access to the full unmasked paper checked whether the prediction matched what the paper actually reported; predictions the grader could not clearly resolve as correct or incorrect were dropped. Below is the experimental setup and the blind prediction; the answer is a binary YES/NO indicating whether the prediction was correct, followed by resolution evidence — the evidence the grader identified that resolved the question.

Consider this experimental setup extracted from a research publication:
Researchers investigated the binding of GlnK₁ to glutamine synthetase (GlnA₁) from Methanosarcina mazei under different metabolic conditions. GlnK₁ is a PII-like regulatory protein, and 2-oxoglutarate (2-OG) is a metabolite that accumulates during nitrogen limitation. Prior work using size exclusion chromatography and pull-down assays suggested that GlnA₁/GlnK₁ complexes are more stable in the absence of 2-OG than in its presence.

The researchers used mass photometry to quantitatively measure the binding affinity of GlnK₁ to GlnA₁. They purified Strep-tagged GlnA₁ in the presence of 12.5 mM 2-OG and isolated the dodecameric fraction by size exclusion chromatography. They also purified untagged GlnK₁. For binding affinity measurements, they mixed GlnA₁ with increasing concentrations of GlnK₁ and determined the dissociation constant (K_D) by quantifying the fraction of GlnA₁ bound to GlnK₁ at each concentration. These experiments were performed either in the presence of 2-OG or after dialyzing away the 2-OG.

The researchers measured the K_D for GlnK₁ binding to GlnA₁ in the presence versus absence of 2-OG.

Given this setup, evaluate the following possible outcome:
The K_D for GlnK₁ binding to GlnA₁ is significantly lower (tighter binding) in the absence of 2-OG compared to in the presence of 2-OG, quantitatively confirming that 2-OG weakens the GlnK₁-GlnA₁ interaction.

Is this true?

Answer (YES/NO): NO